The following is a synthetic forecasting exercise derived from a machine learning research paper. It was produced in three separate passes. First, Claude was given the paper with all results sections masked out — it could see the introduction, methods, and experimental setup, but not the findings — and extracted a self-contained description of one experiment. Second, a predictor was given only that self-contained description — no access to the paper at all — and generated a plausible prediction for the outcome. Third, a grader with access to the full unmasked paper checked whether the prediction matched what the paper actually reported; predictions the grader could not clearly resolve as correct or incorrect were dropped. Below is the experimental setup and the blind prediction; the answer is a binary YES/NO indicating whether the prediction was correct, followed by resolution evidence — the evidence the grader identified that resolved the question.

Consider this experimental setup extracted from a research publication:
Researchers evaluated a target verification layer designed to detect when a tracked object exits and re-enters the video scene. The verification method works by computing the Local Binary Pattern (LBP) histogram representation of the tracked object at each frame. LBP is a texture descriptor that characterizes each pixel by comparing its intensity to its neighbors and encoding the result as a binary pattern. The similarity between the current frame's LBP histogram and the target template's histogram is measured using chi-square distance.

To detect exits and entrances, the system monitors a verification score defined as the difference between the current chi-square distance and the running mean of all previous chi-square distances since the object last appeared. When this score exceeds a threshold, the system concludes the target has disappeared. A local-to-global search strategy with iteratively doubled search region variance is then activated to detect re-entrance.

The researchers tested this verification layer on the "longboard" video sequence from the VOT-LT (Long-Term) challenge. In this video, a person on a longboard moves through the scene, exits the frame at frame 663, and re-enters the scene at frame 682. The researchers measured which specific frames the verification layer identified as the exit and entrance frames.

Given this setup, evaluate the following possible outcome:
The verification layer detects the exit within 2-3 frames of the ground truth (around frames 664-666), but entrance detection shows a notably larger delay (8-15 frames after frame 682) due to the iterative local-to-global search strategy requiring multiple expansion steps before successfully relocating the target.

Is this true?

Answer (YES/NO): NO